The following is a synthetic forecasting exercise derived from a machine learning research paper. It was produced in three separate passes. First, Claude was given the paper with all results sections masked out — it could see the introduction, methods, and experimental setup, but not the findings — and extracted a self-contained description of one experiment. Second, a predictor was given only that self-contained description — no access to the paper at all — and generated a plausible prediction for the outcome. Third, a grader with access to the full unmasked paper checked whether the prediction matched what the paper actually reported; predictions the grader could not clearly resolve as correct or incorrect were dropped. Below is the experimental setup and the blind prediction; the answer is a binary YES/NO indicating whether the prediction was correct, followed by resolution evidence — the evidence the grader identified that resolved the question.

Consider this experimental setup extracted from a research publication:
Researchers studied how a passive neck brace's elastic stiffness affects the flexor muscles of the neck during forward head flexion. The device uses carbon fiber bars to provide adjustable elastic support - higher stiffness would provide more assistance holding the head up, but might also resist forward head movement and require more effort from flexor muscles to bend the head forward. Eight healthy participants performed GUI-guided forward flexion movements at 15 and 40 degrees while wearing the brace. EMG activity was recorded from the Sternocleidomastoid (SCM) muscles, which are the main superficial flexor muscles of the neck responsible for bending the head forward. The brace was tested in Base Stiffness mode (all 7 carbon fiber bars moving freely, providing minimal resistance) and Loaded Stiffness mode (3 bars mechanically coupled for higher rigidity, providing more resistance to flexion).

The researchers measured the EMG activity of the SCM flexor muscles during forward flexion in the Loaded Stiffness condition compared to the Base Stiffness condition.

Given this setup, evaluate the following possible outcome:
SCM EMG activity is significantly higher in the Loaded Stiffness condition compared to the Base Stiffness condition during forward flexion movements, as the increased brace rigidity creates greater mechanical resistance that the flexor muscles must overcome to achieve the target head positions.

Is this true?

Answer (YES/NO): NO